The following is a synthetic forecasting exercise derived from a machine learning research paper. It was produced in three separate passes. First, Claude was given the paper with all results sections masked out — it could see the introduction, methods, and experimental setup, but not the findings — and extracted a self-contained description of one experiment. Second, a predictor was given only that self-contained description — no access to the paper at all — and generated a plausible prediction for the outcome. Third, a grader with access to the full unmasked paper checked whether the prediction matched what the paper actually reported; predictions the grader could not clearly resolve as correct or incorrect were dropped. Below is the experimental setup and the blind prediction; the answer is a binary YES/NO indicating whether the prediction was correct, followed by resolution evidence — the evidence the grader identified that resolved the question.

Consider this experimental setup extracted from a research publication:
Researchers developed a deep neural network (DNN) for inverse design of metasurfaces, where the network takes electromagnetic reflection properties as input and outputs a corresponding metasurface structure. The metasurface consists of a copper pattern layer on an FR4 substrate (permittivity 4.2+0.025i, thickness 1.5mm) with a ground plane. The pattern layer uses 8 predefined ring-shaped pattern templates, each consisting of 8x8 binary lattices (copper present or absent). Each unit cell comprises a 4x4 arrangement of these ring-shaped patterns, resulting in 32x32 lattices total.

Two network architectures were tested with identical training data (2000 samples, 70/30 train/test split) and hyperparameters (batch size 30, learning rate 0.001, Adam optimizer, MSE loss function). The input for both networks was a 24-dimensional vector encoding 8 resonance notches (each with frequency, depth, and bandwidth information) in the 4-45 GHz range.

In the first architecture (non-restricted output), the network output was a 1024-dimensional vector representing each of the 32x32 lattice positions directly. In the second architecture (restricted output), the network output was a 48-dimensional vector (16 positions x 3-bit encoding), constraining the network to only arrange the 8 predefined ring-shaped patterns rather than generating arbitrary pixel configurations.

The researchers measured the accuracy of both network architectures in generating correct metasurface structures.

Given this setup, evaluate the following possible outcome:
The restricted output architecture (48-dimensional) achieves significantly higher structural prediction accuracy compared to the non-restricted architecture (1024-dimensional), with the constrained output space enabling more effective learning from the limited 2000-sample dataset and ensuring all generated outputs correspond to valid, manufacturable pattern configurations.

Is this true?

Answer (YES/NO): NO